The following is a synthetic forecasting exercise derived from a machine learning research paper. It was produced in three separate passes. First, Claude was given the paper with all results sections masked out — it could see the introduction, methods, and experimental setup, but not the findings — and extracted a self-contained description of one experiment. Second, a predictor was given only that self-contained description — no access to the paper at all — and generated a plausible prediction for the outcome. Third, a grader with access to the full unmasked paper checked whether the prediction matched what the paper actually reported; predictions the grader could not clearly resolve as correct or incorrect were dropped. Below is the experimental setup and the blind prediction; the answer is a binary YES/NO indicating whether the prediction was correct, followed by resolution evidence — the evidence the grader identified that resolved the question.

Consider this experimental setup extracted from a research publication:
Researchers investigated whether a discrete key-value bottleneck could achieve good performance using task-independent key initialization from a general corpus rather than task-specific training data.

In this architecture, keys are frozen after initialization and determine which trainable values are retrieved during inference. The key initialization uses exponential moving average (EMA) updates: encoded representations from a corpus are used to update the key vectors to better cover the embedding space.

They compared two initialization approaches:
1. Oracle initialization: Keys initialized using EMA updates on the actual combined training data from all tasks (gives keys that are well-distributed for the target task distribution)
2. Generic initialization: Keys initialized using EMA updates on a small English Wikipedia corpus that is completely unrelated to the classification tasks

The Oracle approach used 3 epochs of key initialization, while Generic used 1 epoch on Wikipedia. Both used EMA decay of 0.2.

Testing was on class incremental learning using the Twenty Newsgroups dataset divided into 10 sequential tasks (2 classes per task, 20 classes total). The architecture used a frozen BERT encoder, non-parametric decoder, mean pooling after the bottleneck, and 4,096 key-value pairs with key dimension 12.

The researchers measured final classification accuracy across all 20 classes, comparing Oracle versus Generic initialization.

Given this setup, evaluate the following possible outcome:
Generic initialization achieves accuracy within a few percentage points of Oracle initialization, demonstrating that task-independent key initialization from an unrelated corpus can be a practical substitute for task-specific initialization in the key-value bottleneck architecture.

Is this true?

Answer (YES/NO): YES